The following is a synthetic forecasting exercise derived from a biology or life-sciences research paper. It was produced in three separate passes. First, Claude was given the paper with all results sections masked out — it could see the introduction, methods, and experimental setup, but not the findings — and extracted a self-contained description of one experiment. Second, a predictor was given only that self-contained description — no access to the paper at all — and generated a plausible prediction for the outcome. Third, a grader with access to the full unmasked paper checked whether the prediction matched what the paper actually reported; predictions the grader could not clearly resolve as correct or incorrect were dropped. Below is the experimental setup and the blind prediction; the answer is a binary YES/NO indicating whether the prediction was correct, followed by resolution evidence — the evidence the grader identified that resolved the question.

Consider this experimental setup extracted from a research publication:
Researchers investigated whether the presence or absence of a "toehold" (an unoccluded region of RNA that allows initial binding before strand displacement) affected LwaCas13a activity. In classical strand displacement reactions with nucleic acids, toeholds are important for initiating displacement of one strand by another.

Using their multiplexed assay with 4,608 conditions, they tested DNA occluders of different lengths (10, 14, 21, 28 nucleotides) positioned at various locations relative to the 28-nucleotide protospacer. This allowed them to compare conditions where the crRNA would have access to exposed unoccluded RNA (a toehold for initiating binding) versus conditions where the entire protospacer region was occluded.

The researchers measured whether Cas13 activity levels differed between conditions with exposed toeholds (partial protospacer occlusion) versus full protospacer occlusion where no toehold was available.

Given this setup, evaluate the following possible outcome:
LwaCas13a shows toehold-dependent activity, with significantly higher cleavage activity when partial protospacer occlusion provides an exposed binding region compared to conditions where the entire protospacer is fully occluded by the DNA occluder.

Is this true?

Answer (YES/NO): NO